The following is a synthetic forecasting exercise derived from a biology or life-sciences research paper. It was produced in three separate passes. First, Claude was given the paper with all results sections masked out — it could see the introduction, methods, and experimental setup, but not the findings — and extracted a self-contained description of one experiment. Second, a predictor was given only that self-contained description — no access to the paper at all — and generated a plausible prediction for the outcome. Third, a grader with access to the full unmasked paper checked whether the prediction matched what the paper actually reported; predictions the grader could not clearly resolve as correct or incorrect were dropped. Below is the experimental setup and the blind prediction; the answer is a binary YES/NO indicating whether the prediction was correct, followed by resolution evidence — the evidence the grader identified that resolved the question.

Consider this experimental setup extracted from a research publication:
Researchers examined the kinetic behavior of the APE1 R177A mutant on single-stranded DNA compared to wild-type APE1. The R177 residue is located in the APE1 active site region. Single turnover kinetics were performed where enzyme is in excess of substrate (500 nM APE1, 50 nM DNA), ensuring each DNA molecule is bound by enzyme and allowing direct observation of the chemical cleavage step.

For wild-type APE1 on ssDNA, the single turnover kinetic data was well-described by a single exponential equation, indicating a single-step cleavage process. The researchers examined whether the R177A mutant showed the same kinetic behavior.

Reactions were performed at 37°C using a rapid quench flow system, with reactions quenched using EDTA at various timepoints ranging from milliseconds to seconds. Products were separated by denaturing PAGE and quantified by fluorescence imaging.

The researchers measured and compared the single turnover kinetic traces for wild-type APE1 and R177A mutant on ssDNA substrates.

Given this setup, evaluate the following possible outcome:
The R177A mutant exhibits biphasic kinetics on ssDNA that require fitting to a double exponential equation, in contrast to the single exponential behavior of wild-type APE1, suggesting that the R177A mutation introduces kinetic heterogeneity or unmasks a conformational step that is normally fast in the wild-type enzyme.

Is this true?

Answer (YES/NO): YES